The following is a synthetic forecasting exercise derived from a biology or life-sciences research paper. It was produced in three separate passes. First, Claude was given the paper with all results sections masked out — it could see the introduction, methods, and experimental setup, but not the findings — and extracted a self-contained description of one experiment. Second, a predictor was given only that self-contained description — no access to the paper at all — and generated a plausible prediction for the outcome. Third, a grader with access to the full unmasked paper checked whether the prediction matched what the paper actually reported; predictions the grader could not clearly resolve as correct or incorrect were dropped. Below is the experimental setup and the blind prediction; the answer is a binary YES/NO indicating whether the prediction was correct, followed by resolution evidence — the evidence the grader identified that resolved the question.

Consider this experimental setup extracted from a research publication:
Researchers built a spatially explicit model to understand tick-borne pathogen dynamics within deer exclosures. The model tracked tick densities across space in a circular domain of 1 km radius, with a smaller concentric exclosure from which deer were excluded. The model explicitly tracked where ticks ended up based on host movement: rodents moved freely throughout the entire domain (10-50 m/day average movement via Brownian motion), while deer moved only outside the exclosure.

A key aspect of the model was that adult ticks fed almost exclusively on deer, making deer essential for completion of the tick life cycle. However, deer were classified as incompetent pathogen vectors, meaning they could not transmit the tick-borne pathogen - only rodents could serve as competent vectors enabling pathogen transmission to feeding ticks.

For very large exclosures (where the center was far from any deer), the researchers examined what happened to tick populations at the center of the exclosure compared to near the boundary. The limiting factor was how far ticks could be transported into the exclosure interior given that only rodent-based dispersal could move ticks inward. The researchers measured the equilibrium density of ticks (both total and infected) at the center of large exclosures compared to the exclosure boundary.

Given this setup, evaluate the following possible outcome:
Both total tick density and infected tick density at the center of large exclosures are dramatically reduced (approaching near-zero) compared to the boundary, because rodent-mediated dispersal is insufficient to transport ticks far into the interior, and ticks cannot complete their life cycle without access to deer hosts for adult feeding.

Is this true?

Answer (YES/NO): YES